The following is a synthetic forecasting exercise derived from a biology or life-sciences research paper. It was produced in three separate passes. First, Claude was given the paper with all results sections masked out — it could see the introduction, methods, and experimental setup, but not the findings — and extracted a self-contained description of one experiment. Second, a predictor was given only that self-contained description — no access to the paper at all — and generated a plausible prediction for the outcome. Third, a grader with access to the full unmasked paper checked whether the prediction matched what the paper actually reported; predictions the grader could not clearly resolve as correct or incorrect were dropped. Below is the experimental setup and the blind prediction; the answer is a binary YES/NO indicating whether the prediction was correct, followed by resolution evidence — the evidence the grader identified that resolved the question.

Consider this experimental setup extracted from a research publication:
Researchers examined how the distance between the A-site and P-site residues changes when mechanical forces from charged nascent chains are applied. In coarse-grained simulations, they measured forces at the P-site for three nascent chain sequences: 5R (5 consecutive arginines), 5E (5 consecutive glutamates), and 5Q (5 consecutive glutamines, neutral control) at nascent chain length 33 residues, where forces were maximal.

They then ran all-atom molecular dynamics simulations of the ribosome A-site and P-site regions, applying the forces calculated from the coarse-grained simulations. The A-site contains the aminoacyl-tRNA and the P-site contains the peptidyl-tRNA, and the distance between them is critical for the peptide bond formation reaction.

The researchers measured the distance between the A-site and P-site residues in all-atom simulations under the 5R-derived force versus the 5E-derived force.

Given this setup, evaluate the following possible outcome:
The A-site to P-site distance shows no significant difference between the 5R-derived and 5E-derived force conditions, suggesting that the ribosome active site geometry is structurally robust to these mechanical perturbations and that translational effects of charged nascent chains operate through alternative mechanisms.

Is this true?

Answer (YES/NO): NO